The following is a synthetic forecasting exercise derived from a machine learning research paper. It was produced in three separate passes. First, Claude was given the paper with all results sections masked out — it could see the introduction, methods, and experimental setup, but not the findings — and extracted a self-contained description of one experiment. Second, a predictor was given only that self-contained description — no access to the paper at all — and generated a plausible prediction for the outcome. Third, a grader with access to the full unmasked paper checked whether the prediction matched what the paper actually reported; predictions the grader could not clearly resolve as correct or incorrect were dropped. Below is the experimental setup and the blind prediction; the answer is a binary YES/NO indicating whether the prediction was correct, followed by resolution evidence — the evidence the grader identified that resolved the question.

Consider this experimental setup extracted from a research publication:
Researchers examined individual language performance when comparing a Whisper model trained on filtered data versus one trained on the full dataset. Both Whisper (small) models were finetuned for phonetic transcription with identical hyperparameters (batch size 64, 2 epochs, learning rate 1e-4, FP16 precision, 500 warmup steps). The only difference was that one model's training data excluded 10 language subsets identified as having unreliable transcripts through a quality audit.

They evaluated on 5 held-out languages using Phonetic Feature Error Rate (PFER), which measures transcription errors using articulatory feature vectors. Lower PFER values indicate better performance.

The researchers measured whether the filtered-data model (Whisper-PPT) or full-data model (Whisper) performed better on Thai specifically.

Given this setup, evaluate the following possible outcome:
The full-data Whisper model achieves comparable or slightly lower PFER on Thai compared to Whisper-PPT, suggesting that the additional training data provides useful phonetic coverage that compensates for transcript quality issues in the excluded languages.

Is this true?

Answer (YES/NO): YES